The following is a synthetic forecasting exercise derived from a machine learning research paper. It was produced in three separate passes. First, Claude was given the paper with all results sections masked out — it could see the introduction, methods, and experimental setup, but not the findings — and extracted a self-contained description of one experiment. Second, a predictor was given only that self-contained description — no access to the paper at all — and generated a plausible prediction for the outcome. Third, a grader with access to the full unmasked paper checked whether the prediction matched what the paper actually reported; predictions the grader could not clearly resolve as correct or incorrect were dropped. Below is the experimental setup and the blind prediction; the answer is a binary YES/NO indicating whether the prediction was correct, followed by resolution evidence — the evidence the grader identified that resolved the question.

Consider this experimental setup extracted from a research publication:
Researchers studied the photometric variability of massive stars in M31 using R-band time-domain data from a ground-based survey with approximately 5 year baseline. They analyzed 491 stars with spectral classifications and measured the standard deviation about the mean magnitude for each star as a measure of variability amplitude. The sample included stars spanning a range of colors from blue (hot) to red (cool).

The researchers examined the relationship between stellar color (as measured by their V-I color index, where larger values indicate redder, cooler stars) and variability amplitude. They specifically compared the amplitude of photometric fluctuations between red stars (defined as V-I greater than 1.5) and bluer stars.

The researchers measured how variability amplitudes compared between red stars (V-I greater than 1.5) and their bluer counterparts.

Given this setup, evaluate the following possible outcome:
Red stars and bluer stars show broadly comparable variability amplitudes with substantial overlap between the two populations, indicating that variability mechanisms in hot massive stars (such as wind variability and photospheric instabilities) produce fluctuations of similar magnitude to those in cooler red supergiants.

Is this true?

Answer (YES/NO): NO